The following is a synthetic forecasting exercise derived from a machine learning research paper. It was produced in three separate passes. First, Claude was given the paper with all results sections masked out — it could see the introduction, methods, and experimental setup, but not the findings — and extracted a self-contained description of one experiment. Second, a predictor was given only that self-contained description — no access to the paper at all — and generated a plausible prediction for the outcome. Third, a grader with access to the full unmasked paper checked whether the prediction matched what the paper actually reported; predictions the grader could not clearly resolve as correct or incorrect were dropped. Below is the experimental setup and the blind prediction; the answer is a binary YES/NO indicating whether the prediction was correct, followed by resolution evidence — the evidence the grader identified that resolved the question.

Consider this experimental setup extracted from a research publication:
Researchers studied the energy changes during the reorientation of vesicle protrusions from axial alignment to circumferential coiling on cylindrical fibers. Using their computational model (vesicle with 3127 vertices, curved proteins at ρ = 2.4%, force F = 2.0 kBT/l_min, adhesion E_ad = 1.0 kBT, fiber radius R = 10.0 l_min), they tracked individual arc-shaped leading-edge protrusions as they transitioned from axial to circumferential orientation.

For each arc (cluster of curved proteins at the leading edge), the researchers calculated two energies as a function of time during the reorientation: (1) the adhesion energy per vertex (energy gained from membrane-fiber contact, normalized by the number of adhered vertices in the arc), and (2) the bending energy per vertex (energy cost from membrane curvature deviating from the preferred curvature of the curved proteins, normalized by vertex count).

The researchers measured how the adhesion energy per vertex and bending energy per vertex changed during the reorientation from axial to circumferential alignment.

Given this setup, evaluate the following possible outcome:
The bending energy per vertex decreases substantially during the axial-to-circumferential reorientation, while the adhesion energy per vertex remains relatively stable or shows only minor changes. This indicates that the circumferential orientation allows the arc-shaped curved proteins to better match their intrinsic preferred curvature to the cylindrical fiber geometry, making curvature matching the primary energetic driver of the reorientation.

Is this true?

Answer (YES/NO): NO